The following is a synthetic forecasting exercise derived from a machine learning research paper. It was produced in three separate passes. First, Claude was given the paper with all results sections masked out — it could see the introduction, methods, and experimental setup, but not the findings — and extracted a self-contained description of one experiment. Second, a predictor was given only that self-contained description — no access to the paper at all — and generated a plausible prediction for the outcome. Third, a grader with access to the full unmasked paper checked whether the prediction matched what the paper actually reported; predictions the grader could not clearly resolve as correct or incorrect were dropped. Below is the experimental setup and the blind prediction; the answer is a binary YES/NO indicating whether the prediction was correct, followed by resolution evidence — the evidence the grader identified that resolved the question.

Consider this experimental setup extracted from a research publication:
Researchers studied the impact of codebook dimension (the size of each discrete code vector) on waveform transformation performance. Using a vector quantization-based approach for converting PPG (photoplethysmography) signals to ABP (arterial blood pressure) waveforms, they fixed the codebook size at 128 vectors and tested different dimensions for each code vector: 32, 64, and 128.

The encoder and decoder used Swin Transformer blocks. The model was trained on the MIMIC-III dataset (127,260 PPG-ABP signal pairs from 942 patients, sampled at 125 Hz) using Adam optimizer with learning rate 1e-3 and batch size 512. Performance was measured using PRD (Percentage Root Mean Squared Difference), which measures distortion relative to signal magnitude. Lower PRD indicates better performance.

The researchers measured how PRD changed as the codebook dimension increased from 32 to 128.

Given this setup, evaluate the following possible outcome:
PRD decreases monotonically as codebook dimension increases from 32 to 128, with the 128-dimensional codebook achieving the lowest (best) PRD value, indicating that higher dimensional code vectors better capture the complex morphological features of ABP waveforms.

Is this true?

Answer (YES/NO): NO